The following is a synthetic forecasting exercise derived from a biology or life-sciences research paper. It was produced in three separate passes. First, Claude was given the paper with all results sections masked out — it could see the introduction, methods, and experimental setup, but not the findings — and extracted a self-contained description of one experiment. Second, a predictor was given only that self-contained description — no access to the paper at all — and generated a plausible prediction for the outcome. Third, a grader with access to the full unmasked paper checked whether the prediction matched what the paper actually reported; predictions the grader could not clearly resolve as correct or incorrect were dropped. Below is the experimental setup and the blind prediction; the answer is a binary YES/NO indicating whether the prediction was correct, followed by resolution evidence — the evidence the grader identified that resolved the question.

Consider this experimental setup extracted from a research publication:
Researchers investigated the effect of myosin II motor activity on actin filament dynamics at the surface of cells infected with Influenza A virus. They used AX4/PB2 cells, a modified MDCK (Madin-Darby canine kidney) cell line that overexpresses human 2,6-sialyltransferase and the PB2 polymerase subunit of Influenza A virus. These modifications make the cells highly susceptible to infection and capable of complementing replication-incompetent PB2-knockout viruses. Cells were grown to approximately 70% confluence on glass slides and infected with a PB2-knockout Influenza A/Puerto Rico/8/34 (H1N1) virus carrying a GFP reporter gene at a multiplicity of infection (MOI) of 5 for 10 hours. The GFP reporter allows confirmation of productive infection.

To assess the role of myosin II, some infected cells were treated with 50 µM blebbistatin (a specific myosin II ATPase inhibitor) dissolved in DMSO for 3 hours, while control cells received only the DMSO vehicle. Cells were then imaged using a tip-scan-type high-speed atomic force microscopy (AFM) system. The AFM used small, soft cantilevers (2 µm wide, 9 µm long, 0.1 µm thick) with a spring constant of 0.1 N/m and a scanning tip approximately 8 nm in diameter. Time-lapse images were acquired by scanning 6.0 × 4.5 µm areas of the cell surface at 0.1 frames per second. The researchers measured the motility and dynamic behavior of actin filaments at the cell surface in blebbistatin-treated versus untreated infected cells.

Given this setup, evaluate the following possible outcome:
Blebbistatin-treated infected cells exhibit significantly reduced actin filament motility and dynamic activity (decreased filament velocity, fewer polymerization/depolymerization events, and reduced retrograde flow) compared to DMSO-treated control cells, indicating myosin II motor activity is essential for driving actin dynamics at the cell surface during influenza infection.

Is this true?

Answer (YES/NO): YES